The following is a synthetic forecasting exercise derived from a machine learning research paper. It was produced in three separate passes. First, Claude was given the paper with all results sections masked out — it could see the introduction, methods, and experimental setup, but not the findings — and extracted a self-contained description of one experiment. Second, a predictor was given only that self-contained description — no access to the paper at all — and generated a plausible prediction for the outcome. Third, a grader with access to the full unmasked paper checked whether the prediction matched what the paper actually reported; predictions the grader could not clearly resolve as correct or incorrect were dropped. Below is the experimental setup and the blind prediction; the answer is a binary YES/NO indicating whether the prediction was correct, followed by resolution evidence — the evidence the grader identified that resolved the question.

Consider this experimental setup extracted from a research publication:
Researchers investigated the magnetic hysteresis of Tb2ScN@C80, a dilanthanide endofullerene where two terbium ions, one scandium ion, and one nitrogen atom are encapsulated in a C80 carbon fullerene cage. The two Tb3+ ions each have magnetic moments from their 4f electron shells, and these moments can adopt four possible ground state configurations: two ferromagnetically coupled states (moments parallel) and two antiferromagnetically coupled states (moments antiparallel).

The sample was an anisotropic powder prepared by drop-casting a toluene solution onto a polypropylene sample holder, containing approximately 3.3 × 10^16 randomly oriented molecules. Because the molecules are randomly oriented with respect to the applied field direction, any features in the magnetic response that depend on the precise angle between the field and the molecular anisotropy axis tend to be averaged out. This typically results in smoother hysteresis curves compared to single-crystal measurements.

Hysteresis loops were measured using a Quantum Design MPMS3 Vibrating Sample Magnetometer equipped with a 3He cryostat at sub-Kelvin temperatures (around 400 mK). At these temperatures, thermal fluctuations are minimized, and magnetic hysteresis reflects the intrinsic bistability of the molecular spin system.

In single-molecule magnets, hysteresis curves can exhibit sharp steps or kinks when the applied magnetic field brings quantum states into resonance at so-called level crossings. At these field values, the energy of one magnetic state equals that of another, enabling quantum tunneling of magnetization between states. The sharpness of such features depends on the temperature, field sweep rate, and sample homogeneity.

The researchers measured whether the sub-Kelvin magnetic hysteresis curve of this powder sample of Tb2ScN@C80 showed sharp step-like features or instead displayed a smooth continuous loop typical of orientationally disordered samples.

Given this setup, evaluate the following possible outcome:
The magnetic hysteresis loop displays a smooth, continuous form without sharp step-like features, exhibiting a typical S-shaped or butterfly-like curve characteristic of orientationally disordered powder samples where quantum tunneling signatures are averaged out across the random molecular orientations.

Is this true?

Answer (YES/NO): NO